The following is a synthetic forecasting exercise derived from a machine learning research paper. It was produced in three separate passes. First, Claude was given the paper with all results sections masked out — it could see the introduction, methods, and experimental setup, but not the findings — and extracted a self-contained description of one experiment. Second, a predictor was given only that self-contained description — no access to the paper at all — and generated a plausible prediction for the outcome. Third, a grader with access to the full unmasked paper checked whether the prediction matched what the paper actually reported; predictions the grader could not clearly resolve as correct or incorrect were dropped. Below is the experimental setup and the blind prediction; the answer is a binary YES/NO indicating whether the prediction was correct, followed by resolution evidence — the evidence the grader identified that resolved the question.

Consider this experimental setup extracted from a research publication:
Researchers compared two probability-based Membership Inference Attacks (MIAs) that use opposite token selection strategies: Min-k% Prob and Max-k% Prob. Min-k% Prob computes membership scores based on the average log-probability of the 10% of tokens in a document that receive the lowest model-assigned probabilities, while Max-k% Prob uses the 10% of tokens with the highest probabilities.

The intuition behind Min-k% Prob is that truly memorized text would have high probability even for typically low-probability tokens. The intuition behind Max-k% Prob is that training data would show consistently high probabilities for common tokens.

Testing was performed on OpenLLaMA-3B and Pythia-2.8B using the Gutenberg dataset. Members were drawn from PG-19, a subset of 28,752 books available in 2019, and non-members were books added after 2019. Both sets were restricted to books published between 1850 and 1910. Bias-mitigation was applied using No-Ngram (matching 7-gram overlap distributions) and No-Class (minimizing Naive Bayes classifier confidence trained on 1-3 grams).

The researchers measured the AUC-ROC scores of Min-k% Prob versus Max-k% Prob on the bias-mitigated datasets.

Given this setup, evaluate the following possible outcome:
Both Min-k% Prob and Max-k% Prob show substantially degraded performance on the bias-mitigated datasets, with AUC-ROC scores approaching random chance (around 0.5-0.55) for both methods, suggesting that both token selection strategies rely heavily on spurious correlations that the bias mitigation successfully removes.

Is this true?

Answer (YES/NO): NO